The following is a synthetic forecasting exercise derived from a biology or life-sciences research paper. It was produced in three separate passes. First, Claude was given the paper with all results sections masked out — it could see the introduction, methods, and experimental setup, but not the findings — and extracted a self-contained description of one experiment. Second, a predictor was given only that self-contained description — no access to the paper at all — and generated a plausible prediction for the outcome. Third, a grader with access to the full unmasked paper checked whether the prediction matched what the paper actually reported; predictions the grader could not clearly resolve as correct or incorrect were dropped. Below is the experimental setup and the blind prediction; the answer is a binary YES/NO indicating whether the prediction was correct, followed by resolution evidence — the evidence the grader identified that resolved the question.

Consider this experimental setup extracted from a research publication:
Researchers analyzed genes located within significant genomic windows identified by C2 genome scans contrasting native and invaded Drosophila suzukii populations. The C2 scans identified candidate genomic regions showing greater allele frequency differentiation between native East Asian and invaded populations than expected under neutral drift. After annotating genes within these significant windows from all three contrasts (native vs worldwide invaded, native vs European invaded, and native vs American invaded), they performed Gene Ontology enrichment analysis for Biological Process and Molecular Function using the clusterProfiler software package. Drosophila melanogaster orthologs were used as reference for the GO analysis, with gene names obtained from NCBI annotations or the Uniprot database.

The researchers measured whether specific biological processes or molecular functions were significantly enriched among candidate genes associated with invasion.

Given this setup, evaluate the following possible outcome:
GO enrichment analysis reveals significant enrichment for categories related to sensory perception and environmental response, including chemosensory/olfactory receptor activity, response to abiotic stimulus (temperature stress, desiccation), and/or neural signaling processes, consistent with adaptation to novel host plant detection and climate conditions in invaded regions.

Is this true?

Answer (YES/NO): NO